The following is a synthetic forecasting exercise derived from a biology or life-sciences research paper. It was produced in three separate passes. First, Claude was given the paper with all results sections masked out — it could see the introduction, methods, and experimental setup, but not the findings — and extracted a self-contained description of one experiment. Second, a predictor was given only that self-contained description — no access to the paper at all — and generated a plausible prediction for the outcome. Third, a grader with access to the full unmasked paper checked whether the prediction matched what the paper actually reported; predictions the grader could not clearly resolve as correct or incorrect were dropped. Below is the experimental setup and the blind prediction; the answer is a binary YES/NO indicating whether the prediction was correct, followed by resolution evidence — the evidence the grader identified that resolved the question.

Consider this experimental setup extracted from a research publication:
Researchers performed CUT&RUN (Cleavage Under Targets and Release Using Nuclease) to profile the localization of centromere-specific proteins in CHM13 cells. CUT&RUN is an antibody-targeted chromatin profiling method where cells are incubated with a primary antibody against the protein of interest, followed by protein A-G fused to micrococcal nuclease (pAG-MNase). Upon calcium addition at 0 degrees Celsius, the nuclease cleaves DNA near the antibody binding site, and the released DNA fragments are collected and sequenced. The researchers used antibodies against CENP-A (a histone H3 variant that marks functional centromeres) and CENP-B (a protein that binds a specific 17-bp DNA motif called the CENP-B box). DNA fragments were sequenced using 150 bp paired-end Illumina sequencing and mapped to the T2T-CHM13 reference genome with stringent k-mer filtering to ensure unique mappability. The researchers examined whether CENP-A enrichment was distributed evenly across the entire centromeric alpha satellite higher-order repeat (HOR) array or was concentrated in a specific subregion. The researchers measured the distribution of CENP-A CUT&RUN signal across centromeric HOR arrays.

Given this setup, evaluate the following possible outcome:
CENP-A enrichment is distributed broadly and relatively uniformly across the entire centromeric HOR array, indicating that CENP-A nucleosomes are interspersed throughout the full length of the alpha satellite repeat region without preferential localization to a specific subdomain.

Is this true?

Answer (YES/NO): NO